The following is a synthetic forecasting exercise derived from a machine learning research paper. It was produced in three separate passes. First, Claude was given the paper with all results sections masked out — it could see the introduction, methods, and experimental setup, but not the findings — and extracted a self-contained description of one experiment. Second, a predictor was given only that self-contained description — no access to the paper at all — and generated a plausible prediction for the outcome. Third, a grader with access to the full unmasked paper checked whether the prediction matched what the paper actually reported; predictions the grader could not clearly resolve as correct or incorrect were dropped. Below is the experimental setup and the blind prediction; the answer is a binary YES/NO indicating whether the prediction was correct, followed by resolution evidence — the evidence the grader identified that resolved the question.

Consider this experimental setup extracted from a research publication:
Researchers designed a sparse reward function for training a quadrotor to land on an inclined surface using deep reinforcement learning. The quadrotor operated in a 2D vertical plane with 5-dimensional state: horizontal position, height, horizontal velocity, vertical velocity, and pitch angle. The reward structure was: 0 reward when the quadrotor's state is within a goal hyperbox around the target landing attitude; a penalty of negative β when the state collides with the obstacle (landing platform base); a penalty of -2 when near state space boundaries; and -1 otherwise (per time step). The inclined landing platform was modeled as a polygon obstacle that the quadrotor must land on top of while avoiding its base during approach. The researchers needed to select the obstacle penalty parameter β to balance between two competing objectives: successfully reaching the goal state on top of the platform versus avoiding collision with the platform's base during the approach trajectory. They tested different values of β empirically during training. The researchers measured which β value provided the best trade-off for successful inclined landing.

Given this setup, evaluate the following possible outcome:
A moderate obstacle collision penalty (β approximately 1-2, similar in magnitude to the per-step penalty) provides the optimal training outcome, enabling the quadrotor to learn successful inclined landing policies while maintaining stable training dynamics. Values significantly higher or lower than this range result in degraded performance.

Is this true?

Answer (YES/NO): NO